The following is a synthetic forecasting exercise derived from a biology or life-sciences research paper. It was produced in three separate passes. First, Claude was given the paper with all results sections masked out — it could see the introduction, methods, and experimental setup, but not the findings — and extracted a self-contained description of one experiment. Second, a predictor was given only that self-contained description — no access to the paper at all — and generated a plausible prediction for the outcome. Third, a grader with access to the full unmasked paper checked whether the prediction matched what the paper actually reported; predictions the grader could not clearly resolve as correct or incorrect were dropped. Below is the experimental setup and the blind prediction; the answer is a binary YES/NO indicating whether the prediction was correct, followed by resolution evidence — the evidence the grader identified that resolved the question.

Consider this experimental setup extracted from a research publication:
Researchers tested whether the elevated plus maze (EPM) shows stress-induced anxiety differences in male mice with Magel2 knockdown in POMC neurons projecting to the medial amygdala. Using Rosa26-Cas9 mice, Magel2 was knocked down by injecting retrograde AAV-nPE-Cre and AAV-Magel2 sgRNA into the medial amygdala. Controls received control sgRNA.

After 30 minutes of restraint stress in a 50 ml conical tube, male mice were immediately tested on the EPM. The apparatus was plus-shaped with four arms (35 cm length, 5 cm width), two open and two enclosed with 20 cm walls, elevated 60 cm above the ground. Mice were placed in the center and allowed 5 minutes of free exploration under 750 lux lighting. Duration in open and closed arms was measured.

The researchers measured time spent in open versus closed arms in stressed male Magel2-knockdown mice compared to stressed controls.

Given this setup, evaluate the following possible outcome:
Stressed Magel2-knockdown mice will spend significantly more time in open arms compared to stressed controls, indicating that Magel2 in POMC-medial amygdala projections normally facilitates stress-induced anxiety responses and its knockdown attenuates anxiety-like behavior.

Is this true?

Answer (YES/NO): NO